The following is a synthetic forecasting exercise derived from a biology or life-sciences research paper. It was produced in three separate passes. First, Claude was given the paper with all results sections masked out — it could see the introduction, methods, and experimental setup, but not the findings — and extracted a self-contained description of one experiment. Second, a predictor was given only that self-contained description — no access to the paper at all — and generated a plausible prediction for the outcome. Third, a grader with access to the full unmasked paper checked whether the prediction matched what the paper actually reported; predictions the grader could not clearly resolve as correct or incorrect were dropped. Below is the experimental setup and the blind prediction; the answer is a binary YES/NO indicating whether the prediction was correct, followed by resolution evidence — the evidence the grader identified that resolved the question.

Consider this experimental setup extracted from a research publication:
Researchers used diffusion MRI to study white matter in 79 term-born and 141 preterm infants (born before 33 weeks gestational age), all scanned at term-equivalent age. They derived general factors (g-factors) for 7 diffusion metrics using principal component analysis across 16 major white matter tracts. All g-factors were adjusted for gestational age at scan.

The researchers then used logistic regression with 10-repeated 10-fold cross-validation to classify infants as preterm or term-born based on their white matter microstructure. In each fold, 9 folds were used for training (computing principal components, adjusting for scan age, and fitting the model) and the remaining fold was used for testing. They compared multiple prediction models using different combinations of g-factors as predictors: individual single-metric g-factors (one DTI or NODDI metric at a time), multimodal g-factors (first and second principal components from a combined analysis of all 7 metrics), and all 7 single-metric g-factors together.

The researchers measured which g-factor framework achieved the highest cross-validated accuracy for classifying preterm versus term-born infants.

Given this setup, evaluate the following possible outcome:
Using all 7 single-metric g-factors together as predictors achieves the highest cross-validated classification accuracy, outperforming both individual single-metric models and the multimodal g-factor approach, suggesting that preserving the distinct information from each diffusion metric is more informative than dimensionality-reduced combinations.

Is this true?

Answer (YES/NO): YES